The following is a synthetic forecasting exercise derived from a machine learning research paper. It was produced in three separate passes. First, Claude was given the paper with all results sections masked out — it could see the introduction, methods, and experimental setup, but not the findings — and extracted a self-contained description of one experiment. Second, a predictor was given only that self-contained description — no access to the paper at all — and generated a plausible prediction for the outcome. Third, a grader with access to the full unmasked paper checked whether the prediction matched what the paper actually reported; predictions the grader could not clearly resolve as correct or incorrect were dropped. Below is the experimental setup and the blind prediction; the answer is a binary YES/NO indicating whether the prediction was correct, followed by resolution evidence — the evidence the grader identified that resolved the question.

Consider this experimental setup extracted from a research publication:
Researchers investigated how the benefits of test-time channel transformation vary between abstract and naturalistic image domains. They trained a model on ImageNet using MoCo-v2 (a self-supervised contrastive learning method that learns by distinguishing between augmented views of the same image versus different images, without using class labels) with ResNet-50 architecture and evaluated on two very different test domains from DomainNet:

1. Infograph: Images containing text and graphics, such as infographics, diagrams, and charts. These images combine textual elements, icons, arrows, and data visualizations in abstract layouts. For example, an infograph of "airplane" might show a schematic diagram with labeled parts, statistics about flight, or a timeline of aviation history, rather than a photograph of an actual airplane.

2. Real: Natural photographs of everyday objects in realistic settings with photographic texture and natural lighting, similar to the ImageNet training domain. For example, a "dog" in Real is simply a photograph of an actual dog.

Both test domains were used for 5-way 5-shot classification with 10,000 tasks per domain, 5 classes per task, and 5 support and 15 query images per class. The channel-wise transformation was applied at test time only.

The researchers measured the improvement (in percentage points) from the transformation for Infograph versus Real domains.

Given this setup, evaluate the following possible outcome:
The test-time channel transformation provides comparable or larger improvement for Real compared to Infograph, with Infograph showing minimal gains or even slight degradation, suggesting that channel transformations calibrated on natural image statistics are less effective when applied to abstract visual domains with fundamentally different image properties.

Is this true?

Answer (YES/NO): NO